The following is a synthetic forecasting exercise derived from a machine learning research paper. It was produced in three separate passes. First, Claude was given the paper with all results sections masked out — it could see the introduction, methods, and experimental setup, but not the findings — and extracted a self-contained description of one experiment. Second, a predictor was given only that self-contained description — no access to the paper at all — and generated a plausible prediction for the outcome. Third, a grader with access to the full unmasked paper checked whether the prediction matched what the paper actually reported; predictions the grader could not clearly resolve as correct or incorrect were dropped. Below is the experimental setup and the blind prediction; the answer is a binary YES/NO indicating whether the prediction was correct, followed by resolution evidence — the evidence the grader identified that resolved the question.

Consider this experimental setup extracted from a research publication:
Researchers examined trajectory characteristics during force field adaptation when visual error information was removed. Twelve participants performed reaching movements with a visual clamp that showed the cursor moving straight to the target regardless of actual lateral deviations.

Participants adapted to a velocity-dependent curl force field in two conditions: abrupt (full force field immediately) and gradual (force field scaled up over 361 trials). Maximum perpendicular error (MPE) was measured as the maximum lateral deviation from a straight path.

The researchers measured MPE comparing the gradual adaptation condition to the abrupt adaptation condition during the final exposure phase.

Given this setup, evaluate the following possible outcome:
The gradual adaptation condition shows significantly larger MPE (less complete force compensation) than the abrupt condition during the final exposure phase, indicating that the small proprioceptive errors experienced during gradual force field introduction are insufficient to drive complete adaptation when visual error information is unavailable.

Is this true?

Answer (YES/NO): NO